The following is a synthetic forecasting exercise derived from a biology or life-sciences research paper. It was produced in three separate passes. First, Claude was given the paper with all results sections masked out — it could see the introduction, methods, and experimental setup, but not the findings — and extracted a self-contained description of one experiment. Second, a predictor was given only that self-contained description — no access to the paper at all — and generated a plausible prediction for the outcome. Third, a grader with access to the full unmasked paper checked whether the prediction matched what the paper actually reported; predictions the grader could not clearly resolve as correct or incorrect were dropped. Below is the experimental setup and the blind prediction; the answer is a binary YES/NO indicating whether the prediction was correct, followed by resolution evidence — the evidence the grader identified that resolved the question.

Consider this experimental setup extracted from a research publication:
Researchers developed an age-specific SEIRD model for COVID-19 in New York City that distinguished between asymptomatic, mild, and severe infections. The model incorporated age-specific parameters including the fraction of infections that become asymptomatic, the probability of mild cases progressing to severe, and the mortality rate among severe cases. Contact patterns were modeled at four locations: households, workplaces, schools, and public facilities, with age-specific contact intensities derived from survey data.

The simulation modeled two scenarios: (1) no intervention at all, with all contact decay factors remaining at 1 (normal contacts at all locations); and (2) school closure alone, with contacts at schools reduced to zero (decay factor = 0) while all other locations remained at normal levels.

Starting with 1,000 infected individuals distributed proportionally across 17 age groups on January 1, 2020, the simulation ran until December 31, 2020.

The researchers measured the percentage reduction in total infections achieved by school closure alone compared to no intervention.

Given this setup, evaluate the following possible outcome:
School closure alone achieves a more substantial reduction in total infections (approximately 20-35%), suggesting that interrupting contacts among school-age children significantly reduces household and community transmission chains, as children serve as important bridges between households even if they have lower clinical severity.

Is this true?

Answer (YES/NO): NO